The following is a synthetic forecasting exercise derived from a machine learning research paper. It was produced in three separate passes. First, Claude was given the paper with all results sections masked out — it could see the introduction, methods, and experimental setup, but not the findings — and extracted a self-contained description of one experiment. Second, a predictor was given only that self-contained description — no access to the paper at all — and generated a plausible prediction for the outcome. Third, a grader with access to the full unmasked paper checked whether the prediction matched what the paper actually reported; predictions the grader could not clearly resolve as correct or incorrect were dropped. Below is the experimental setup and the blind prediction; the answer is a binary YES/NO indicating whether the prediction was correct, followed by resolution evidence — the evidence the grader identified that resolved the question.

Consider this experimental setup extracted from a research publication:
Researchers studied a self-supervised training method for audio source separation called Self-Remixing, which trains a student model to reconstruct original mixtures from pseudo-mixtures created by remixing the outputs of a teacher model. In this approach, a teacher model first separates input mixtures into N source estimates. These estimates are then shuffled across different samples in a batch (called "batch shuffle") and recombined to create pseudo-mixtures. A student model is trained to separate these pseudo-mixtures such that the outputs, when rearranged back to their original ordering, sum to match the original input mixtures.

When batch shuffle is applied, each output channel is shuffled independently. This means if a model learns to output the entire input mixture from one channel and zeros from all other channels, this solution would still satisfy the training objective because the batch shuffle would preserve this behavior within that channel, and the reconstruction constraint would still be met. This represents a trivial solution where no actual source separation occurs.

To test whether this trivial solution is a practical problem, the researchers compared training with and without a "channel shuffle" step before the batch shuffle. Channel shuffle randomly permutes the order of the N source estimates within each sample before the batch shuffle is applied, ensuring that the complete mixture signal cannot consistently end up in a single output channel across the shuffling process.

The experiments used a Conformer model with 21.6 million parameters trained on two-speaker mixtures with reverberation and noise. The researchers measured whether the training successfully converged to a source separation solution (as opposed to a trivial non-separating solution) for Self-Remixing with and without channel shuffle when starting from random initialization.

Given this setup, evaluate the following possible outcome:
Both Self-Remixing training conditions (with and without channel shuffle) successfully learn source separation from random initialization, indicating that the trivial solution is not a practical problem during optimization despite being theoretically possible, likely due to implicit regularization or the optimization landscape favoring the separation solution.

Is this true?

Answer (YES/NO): NO